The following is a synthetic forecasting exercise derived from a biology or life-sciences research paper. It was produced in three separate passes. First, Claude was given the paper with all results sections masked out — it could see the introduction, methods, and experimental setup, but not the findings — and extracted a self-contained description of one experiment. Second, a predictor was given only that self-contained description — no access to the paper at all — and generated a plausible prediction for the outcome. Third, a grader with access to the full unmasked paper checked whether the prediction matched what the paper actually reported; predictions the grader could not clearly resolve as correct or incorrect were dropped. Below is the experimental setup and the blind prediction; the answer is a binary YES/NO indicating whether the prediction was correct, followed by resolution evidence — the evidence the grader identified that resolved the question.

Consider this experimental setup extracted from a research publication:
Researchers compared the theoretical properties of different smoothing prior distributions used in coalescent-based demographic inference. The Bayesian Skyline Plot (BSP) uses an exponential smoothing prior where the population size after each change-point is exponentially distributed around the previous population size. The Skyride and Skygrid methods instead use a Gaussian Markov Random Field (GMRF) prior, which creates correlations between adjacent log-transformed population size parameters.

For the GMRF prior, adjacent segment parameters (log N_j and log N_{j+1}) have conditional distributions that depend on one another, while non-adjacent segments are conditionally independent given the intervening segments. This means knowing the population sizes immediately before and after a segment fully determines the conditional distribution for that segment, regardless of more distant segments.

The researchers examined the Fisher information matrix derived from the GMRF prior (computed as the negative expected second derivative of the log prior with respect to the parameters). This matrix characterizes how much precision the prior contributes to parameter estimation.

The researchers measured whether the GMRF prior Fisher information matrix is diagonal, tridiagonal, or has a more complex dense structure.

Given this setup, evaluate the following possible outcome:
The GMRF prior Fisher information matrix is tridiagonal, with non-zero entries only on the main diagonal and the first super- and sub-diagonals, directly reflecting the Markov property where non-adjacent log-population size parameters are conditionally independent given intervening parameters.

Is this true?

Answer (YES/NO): YES